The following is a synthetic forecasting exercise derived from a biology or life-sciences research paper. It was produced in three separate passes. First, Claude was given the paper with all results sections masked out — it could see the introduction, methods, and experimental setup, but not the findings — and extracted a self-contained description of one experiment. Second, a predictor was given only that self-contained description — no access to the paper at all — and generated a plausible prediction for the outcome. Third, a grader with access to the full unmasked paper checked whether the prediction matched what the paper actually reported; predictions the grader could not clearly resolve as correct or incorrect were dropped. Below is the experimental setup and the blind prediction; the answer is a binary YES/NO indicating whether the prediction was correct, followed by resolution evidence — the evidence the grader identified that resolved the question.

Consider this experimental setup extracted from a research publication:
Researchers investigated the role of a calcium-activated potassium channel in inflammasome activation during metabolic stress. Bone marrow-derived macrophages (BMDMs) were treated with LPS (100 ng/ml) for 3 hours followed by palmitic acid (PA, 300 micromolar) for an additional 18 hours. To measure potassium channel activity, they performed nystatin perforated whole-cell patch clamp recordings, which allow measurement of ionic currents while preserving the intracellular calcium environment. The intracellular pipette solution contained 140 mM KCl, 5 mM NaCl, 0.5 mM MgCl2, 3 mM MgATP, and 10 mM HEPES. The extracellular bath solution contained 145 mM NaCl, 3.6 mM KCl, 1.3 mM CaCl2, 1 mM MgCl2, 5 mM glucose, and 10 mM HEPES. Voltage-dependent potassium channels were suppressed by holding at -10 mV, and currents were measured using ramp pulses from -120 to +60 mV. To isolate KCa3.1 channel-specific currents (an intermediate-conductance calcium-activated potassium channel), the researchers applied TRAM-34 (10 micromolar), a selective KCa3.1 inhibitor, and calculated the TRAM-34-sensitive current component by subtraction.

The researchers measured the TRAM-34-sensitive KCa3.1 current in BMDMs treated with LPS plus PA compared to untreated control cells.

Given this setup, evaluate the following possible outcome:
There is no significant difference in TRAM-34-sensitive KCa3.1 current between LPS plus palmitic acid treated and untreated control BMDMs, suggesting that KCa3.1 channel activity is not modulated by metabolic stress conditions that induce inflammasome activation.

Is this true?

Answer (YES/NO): NO